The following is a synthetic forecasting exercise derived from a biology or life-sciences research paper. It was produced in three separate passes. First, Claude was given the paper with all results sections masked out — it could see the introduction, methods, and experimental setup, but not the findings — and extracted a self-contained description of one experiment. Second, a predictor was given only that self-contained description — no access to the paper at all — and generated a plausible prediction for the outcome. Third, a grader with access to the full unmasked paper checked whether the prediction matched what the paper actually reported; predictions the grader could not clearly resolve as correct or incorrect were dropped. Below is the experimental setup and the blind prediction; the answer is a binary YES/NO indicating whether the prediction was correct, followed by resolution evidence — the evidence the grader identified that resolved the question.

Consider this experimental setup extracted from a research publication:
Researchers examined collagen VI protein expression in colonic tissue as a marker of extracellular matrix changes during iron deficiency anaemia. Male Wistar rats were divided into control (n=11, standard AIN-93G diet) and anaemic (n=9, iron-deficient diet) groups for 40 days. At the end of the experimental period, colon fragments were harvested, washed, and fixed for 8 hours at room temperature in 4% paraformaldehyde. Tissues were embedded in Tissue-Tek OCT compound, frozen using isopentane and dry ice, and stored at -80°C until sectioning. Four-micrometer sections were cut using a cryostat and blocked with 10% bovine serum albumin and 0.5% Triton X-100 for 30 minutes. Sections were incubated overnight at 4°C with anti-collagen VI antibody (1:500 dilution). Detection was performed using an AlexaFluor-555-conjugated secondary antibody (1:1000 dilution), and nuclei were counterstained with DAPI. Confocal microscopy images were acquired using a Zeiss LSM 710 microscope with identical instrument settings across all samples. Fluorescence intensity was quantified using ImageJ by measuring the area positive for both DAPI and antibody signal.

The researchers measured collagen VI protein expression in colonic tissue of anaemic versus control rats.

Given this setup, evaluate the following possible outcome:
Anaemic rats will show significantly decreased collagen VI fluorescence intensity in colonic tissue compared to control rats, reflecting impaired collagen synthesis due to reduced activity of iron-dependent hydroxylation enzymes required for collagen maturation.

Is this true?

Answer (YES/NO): YES